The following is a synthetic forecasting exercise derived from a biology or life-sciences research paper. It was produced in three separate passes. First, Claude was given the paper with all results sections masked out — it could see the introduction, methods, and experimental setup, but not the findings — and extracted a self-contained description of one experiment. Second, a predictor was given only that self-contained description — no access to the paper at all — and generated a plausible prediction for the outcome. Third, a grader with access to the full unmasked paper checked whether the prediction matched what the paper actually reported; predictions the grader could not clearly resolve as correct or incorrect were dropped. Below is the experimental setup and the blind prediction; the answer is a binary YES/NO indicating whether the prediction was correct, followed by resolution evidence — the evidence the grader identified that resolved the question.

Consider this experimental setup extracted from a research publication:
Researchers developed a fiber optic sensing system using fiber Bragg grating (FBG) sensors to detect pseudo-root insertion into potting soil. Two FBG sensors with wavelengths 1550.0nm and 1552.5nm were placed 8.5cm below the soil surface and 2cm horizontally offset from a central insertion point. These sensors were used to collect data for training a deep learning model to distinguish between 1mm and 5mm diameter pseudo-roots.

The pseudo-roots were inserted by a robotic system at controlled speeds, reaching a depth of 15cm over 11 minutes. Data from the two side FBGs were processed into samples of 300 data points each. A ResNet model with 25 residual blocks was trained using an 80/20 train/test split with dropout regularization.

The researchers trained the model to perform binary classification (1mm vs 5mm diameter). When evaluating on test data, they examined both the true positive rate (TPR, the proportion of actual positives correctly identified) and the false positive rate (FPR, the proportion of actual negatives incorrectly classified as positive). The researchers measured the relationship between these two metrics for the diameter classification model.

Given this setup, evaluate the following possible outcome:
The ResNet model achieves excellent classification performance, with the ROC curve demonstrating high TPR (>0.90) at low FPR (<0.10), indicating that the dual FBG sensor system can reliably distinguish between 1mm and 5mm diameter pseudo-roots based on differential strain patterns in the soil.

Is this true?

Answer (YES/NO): YES